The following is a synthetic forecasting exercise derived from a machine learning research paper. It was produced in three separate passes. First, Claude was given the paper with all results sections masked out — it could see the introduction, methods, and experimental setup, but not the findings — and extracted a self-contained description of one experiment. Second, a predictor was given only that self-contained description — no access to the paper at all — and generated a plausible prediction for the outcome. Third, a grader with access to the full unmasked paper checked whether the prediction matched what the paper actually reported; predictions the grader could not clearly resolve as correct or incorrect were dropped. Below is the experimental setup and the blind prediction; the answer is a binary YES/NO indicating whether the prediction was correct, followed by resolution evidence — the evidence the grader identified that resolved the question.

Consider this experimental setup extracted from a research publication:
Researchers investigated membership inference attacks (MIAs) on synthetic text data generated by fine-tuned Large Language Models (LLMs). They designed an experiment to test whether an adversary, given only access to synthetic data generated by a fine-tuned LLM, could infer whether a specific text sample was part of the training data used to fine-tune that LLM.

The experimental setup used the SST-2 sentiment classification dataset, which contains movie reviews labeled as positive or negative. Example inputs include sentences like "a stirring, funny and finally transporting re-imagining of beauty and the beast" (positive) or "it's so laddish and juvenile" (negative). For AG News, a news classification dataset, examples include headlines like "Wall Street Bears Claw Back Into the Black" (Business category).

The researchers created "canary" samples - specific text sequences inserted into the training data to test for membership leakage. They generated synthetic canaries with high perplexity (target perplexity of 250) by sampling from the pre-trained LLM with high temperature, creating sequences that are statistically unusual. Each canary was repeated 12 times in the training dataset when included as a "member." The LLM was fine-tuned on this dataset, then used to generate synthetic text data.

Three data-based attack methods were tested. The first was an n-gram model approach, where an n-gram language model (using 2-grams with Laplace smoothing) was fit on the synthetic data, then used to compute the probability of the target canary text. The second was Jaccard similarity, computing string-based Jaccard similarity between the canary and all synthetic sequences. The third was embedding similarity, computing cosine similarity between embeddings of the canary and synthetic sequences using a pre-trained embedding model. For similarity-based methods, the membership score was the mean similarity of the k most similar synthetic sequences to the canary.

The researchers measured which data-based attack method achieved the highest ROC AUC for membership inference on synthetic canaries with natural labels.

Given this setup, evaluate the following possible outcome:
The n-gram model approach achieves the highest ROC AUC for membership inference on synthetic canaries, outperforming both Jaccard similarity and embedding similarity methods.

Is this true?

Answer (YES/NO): YES